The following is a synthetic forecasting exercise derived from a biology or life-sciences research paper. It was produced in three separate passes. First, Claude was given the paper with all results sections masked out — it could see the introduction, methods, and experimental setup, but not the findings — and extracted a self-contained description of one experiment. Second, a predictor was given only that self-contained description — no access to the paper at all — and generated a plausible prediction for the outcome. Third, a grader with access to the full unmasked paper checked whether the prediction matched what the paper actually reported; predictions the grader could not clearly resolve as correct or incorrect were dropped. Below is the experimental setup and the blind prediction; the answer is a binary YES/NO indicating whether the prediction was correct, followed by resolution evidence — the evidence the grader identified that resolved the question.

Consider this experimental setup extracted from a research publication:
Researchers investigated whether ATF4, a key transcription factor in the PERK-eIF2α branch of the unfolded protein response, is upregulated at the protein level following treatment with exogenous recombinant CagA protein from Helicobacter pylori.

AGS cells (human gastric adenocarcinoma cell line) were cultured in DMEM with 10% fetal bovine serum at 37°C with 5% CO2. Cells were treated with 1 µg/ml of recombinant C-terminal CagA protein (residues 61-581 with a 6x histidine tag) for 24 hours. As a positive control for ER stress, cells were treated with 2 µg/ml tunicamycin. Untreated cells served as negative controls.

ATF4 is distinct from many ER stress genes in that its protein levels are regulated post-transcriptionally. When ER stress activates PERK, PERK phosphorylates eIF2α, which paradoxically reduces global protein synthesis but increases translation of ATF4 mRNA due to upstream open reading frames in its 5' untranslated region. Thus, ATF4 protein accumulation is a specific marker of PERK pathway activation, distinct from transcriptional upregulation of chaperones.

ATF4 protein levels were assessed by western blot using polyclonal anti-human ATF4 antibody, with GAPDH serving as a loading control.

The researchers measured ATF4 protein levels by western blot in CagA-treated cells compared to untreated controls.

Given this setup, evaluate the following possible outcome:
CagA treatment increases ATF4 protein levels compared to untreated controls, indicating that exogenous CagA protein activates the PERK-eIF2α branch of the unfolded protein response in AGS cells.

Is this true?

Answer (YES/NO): YES